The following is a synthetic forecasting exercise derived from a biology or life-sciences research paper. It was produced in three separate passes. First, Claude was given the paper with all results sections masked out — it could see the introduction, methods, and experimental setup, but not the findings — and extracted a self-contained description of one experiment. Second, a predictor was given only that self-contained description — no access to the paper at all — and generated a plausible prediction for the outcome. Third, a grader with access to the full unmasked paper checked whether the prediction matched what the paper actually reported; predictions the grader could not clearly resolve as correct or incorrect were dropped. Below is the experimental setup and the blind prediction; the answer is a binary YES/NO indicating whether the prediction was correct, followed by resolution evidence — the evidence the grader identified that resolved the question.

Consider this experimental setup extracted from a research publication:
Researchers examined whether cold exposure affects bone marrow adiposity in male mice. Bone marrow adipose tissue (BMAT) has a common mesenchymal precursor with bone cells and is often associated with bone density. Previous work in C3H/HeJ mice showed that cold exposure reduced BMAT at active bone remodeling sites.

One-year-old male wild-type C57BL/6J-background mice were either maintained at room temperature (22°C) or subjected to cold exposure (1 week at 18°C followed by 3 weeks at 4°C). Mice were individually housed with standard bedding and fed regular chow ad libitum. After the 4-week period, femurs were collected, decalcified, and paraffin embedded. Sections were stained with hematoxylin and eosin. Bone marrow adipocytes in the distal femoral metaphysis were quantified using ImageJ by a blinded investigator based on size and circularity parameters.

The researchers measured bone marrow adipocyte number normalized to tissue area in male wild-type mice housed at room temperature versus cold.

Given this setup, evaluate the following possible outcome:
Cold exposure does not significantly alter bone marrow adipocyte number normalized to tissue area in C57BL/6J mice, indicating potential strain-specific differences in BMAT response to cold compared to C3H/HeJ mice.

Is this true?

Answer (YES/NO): YES